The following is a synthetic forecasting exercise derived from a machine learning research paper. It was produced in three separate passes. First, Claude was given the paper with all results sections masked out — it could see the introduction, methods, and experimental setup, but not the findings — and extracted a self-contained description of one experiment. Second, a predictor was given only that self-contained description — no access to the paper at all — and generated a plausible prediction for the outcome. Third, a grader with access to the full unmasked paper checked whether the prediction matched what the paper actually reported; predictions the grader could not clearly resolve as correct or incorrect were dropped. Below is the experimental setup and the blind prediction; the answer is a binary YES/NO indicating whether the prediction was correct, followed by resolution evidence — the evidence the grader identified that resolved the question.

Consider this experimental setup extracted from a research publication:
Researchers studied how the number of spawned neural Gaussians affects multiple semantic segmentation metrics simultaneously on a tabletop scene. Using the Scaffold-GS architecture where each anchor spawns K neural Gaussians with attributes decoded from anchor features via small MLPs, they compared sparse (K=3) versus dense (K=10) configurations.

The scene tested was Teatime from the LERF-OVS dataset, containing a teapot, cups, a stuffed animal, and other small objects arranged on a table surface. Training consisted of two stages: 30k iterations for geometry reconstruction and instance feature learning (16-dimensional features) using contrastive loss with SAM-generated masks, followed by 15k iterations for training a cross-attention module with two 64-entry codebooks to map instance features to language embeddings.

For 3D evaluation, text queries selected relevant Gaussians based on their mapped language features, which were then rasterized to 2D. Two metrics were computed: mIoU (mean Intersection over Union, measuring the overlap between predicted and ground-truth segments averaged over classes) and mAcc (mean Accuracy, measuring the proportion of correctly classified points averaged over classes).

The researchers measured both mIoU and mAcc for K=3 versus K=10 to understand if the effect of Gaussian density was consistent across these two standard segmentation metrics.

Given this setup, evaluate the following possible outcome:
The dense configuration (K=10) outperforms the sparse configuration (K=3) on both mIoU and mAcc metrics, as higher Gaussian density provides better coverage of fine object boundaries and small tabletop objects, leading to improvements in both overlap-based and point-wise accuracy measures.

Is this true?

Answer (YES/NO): NO